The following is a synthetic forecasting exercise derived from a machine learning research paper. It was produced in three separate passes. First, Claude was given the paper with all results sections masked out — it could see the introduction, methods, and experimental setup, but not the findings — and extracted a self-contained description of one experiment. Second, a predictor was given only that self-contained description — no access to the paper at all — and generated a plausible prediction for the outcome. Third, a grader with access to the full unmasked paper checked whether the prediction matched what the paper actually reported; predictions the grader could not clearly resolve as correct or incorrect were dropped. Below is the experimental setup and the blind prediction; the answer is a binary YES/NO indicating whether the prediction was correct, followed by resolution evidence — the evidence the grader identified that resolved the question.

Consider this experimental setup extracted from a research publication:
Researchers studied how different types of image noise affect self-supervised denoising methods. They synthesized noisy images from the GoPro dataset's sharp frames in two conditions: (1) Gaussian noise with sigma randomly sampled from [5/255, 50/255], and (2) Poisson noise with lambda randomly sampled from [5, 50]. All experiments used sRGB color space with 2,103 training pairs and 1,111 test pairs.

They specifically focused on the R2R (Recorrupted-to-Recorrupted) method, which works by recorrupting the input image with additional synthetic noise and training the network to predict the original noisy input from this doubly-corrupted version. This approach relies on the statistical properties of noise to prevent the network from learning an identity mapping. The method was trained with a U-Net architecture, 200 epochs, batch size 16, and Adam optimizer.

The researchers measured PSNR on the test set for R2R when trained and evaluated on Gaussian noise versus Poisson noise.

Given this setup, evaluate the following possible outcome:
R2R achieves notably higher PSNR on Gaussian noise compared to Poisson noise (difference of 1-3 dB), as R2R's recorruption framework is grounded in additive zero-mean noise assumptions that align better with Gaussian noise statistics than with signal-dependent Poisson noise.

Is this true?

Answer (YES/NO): NO